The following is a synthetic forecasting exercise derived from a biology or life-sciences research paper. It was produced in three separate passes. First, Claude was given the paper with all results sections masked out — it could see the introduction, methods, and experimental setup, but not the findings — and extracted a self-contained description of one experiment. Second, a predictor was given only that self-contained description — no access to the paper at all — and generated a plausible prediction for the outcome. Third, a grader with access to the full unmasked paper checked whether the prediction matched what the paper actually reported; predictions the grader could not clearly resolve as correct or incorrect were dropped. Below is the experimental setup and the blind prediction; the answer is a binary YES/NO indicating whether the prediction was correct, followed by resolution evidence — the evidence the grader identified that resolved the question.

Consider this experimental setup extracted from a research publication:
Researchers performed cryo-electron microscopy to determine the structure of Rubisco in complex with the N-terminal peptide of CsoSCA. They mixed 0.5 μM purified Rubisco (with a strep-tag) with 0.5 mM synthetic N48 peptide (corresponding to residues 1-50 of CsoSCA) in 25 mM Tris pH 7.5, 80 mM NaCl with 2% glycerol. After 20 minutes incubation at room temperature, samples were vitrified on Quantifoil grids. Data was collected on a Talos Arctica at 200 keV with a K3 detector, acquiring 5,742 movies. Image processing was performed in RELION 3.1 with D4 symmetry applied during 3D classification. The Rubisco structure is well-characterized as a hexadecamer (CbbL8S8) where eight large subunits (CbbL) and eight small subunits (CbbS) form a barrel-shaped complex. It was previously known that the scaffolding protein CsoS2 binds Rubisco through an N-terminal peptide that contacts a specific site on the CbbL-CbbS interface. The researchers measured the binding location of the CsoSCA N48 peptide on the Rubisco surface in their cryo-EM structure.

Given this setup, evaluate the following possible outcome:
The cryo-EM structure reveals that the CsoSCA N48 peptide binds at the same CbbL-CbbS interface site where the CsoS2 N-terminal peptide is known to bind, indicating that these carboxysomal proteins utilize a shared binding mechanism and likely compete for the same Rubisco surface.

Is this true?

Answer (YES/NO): NO